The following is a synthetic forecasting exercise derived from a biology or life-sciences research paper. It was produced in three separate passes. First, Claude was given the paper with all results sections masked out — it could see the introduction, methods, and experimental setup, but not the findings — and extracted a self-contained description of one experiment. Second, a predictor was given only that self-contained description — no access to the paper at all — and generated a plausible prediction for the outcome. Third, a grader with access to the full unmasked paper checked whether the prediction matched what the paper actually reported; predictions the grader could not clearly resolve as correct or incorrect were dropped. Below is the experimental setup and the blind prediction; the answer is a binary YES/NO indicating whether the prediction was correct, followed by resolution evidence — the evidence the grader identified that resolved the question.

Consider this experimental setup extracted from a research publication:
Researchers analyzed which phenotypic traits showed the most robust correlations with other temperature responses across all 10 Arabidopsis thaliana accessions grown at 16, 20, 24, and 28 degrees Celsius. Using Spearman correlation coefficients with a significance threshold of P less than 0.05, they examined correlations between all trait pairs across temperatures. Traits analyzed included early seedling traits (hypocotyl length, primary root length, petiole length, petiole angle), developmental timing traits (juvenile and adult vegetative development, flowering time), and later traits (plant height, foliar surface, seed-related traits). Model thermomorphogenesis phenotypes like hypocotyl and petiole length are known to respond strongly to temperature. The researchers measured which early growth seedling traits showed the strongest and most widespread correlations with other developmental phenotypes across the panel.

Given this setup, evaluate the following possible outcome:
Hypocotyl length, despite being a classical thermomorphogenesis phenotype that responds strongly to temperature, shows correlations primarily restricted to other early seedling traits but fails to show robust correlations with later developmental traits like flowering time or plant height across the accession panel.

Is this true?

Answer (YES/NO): NO